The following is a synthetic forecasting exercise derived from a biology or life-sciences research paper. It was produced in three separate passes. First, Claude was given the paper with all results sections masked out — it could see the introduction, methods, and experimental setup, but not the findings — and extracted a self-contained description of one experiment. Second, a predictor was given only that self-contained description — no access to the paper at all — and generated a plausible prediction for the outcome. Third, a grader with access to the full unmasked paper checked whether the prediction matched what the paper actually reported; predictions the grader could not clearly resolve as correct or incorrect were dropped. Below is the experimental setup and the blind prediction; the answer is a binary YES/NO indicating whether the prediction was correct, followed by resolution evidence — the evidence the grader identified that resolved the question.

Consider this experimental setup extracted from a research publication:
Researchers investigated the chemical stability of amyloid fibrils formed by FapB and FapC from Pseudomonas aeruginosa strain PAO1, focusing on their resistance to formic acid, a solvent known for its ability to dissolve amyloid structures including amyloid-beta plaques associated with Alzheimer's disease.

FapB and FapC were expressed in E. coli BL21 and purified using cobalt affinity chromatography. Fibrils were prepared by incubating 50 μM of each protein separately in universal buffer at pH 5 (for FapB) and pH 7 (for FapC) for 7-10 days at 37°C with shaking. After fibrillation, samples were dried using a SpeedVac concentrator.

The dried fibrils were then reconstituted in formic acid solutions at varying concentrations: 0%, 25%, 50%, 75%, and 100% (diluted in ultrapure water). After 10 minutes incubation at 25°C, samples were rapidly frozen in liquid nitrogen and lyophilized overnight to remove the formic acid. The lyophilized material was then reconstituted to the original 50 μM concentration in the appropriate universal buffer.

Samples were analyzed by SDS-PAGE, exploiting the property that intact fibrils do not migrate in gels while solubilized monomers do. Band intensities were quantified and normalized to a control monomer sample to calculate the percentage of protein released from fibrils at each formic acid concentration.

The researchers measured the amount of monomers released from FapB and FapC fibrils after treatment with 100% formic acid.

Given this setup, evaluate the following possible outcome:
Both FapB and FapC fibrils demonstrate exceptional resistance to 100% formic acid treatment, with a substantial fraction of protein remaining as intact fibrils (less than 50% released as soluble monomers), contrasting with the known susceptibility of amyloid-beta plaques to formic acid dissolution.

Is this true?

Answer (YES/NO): NO